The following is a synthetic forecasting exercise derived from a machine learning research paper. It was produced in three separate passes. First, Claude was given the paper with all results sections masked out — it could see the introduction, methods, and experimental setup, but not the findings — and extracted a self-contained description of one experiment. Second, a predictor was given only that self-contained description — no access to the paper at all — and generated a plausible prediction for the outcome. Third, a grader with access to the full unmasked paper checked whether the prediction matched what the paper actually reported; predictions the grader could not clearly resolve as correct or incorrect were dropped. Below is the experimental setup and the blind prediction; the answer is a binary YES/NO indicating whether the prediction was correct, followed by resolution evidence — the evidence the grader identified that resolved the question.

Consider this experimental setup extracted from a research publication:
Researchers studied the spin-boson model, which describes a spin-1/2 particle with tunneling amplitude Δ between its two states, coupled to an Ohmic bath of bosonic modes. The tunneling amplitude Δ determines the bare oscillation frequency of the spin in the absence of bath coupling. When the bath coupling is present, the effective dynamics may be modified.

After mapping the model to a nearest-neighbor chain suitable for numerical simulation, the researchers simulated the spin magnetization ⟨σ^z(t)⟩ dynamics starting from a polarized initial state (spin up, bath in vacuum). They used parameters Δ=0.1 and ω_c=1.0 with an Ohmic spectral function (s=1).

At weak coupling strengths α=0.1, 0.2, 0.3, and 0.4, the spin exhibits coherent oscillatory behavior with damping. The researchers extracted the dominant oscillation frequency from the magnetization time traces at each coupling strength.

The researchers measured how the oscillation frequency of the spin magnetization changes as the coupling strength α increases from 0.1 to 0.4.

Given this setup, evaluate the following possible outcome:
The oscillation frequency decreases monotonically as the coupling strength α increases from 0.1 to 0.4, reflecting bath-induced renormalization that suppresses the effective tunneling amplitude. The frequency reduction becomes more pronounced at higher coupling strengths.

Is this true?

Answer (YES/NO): YES